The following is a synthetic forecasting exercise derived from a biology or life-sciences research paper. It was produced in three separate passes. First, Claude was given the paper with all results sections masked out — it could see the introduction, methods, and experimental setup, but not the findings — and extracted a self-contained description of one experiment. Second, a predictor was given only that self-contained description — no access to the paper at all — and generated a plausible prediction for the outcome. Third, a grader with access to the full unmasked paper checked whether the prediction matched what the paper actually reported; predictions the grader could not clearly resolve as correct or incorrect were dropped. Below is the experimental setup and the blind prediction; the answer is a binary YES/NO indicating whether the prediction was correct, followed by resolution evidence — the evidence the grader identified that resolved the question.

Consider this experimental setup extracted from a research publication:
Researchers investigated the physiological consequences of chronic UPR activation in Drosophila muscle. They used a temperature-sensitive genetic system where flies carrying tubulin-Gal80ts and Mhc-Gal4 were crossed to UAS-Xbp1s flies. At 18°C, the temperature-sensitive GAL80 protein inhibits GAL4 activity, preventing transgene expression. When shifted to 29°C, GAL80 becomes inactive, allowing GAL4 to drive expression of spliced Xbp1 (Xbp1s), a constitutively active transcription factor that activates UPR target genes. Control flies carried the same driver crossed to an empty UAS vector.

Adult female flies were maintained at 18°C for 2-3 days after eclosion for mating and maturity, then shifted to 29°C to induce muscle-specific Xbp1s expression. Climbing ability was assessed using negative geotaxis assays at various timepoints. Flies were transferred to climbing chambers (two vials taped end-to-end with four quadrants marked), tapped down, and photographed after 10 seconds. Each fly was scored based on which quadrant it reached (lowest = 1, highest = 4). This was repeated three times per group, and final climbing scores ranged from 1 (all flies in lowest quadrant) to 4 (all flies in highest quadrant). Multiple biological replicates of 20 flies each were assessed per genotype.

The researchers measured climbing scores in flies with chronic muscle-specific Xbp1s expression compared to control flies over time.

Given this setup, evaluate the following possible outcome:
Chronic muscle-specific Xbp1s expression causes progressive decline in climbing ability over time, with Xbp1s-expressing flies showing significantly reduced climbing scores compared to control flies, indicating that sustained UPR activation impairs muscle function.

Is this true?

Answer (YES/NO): YES